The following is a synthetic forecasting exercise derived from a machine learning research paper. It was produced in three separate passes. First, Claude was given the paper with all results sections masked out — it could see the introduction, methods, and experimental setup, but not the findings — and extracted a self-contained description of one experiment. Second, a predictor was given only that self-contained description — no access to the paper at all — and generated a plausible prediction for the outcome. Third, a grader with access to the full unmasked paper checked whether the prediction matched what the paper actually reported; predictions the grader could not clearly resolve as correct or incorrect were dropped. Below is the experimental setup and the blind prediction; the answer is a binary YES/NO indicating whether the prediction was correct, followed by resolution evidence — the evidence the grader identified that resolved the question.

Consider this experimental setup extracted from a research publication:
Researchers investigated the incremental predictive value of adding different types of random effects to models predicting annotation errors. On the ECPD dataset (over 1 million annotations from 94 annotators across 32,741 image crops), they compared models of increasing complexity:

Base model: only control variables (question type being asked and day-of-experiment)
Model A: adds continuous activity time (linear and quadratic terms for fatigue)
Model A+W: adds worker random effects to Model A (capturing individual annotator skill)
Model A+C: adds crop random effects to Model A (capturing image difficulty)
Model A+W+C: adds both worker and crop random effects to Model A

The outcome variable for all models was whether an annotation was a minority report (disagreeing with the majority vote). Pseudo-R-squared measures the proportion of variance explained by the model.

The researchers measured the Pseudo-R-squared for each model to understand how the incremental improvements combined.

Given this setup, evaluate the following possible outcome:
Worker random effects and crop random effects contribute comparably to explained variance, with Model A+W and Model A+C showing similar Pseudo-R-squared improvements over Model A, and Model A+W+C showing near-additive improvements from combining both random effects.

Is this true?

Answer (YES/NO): NO